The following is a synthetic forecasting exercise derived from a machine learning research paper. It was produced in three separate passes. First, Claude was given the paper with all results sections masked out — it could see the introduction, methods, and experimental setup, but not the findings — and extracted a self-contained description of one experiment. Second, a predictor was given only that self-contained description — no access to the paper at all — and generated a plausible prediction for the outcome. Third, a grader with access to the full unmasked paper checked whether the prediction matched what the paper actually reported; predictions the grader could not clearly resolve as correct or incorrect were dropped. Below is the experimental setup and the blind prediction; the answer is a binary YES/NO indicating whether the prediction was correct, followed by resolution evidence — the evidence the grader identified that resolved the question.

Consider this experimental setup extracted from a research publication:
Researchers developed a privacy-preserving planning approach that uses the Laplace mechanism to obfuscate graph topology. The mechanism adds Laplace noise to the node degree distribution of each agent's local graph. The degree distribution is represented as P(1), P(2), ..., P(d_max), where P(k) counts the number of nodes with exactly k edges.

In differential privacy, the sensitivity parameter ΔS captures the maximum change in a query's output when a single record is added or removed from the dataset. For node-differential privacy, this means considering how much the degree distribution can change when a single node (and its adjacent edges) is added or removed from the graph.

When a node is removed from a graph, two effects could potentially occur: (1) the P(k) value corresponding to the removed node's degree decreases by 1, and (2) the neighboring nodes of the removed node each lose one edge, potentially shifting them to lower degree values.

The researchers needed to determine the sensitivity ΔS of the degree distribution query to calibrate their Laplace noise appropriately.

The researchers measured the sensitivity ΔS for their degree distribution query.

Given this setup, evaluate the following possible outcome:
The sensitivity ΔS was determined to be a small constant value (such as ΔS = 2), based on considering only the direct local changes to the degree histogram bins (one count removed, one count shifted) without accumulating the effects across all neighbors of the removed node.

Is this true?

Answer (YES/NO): NO